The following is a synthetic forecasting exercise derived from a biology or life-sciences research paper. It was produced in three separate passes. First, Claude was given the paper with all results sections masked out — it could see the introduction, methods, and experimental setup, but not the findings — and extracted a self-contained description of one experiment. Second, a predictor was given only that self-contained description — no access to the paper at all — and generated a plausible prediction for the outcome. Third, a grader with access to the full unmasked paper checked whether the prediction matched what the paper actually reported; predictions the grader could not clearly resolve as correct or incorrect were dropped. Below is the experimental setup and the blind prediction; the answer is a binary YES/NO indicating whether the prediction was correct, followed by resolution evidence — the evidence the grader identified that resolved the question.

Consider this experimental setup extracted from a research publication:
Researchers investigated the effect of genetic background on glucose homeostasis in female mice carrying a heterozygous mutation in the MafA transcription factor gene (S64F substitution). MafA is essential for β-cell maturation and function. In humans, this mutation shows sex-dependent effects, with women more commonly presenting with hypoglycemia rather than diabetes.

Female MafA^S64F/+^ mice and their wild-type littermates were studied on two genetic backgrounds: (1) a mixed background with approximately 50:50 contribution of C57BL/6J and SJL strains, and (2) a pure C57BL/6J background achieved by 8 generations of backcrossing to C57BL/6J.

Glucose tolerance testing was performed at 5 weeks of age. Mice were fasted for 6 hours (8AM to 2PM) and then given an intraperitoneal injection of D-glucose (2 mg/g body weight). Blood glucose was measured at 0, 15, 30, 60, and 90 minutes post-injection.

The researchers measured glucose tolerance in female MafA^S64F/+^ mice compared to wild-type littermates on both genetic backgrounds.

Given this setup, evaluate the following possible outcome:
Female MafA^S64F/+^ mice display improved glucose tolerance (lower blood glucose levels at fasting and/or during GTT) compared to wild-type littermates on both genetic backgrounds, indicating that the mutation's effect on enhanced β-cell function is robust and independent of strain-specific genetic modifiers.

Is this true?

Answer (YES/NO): YES